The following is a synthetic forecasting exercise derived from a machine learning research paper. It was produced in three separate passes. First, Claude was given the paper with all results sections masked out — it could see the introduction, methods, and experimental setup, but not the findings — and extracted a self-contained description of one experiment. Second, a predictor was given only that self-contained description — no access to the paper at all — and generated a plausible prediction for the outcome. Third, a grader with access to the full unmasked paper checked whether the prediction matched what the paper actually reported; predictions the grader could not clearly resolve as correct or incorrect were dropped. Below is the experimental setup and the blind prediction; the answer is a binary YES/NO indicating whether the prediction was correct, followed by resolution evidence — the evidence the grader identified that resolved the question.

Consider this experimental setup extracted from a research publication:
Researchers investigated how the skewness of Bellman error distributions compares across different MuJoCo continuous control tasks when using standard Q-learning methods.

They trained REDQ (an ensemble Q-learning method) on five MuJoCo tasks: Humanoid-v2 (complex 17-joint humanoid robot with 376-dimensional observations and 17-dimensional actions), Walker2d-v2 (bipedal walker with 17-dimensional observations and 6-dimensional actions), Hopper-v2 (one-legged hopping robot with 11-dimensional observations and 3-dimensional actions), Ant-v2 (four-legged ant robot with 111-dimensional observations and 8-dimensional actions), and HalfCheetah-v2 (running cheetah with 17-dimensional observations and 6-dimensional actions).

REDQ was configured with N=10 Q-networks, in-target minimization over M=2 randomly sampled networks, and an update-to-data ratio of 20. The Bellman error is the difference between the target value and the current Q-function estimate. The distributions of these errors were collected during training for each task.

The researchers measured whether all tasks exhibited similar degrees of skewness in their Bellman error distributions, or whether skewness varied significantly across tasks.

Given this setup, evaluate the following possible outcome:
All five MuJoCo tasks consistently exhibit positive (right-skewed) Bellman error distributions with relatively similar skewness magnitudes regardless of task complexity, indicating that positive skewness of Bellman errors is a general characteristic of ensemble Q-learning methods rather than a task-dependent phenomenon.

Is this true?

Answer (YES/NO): NO